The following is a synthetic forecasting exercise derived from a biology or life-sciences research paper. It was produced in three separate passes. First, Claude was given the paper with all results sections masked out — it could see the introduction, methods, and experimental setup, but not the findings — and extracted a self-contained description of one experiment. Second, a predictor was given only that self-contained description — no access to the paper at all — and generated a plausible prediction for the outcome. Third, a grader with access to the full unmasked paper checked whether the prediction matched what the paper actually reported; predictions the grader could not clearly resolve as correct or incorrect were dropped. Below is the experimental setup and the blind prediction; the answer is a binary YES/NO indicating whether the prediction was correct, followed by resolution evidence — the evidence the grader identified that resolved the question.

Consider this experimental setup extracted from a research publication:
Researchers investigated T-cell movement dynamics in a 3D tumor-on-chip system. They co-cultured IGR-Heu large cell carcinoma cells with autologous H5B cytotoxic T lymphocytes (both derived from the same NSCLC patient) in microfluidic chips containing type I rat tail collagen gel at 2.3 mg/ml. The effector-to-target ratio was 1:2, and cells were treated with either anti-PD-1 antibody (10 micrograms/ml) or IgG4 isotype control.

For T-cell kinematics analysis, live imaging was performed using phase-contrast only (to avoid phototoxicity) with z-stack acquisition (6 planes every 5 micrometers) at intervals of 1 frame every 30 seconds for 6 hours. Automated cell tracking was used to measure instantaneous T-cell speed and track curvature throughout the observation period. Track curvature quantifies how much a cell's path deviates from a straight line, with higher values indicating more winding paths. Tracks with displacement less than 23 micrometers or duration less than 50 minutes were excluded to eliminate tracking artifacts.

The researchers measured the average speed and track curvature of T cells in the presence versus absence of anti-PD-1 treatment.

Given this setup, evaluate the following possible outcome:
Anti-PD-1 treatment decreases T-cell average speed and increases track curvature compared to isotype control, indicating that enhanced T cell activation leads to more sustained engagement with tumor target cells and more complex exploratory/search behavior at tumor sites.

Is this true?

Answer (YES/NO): NO